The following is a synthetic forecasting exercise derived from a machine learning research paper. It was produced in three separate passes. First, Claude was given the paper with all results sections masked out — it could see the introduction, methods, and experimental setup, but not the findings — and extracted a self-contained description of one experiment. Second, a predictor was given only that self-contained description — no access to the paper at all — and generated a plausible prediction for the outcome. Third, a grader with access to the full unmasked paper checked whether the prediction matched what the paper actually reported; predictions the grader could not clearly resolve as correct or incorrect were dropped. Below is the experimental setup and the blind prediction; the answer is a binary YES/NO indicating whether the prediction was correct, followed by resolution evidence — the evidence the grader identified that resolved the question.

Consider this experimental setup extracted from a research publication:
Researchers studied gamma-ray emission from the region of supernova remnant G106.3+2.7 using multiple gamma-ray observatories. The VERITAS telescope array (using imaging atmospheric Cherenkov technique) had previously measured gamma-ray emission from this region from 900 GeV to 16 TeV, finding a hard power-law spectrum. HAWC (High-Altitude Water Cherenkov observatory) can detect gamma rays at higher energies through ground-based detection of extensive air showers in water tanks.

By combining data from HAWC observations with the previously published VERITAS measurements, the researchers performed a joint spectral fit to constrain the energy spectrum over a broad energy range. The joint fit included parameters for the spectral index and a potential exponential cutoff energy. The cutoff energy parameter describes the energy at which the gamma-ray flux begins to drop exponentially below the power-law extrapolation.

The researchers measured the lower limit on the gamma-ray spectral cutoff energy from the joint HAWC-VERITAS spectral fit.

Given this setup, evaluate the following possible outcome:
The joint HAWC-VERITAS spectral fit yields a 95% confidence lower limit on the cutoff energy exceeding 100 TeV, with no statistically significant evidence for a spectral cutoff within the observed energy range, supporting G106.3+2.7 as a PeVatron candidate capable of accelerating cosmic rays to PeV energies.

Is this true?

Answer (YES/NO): NO